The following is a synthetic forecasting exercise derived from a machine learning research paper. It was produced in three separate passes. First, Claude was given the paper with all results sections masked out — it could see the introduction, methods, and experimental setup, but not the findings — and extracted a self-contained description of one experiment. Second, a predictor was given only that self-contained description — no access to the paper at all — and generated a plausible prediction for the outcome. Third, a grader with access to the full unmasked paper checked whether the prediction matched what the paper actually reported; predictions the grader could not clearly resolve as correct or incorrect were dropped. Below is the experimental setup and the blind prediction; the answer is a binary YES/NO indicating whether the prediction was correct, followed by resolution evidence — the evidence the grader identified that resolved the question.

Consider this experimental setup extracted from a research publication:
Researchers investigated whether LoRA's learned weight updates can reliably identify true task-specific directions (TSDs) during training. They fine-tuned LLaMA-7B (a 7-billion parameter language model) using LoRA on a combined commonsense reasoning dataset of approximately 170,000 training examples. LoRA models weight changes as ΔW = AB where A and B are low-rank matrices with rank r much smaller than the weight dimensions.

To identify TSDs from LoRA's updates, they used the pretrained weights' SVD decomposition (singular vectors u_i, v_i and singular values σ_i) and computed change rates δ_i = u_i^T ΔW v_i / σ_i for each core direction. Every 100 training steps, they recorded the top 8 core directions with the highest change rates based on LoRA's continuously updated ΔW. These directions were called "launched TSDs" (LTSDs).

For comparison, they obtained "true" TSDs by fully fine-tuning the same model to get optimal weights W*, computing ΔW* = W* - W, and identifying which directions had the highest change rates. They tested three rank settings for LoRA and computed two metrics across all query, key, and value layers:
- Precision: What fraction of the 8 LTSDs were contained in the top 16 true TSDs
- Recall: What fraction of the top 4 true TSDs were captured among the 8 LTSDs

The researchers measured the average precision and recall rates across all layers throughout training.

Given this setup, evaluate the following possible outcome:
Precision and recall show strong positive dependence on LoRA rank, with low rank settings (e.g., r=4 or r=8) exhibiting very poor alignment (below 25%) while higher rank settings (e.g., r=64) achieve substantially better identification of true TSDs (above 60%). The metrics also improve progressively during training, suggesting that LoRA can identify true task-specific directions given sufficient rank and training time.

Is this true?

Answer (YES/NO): NO